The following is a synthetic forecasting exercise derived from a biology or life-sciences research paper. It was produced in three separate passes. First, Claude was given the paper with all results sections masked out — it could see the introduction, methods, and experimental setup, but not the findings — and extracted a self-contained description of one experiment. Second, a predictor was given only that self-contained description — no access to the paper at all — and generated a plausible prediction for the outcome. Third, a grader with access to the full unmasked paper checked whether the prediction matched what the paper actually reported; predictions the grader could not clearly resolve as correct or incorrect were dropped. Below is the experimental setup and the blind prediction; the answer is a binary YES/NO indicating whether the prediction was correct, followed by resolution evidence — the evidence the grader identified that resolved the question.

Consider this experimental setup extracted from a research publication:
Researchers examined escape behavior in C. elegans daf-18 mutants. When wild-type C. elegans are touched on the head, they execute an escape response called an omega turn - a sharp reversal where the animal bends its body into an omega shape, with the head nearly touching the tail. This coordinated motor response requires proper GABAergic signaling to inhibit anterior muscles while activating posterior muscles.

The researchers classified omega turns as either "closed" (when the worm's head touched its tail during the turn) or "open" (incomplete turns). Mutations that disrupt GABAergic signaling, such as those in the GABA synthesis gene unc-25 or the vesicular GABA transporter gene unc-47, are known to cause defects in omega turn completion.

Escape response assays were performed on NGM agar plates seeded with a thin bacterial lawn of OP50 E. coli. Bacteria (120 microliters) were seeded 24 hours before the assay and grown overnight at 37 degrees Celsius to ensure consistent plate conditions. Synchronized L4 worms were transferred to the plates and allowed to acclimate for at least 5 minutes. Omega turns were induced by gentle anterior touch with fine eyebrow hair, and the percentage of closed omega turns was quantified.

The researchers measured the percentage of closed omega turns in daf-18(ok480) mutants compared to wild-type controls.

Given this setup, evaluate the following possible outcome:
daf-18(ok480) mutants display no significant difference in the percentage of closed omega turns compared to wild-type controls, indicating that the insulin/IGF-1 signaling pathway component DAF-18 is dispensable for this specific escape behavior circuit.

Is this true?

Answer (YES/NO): NO